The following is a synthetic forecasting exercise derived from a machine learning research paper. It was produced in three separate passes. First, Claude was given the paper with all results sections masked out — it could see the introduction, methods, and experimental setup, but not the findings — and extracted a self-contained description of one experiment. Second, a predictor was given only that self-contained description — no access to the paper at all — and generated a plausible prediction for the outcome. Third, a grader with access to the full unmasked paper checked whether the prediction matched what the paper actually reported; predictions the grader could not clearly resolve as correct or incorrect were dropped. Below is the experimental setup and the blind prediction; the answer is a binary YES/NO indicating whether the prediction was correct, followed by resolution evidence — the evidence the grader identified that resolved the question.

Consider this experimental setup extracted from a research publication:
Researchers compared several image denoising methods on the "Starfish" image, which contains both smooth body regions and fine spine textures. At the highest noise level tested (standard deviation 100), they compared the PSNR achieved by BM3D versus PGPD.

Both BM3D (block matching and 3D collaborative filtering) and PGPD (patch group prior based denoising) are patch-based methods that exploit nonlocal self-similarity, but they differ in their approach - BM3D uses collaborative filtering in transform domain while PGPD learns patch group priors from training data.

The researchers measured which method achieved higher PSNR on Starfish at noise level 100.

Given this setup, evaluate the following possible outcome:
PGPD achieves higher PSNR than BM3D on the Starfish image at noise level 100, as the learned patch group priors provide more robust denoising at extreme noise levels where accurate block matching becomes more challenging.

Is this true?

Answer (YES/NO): NO